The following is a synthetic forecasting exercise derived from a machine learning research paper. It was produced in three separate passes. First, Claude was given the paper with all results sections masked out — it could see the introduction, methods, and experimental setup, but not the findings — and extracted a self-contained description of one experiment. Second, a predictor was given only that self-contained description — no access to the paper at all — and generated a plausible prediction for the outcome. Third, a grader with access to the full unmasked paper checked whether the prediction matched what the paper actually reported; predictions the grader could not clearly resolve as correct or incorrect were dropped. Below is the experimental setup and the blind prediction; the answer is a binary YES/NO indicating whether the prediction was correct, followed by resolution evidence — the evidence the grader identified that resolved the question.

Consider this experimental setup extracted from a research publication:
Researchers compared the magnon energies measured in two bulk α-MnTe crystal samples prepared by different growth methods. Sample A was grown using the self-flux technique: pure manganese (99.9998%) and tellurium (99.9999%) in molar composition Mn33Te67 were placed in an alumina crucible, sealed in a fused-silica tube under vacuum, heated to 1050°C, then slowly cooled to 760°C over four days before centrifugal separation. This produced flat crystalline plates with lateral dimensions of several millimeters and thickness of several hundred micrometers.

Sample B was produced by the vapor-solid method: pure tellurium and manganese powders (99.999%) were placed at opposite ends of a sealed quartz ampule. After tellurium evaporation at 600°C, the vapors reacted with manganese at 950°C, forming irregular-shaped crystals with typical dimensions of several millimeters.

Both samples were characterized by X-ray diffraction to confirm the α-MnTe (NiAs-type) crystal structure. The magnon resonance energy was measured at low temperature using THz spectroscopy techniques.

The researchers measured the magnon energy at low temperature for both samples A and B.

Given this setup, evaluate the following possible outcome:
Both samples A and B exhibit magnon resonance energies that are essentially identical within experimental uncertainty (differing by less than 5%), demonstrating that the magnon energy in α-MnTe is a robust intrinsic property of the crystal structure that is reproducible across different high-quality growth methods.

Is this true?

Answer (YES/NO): YES